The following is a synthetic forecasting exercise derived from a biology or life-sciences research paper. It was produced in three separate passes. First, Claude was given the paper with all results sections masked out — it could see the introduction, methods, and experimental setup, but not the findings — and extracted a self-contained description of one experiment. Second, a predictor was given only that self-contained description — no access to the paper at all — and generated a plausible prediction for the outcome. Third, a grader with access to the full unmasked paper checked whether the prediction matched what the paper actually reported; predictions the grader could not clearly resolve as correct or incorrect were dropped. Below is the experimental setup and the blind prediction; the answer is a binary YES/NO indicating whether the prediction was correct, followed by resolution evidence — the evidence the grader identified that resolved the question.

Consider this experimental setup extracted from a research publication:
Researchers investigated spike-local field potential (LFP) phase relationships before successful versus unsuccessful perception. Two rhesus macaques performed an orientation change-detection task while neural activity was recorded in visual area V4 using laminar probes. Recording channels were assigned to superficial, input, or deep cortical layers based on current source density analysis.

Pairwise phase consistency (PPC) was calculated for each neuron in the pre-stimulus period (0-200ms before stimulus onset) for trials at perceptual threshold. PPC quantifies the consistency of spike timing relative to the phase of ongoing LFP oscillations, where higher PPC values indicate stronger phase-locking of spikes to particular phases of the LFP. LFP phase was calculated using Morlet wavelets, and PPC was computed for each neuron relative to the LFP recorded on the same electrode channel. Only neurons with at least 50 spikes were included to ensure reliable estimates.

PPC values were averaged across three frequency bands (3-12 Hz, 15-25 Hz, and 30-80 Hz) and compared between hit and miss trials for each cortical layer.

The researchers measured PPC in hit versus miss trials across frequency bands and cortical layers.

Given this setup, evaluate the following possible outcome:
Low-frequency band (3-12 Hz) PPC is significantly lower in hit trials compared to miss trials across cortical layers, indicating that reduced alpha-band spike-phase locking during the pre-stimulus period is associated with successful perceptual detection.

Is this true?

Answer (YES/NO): NO